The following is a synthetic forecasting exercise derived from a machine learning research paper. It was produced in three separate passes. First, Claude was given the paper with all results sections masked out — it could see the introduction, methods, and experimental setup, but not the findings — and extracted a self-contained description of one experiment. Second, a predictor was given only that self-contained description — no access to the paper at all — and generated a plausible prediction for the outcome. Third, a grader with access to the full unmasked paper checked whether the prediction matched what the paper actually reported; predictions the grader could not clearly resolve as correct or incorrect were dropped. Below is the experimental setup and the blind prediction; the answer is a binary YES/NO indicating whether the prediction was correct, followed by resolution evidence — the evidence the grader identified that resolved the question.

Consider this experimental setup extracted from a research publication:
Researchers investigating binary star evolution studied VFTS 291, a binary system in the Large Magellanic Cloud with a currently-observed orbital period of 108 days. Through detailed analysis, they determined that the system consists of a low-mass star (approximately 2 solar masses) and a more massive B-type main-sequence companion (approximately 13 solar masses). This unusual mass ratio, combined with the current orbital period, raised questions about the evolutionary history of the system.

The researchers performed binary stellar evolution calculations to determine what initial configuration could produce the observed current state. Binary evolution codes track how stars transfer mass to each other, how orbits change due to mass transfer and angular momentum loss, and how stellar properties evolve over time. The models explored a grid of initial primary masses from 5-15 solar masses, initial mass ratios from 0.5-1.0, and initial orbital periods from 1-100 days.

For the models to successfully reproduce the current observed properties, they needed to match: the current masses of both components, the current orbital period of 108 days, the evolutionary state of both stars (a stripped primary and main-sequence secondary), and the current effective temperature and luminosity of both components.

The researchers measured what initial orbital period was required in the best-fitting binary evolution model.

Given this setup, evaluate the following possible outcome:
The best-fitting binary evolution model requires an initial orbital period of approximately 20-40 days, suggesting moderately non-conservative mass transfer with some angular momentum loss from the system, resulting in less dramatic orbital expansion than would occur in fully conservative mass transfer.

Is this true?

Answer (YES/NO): NO